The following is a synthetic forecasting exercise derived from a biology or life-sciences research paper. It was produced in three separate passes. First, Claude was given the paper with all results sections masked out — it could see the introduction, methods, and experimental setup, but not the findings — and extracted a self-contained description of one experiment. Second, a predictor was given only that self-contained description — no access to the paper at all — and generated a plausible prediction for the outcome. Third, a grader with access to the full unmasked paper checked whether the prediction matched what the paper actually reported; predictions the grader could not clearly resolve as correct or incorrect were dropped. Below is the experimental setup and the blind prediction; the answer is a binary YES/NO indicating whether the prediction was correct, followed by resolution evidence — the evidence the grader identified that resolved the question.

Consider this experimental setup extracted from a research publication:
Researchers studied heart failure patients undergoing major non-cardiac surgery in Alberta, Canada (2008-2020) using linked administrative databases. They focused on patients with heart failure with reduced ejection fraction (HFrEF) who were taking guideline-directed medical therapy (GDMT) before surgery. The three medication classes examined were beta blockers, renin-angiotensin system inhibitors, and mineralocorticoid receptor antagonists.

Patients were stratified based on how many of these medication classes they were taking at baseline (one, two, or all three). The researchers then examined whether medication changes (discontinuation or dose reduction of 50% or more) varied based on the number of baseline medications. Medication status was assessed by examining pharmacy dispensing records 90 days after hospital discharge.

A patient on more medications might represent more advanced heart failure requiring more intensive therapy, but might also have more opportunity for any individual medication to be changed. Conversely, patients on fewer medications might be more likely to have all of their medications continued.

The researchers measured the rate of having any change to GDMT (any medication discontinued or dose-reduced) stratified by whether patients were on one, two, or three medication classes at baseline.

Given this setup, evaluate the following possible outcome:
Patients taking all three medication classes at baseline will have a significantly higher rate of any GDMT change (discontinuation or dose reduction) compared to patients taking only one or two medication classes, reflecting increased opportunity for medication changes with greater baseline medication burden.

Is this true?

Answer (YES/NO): YES